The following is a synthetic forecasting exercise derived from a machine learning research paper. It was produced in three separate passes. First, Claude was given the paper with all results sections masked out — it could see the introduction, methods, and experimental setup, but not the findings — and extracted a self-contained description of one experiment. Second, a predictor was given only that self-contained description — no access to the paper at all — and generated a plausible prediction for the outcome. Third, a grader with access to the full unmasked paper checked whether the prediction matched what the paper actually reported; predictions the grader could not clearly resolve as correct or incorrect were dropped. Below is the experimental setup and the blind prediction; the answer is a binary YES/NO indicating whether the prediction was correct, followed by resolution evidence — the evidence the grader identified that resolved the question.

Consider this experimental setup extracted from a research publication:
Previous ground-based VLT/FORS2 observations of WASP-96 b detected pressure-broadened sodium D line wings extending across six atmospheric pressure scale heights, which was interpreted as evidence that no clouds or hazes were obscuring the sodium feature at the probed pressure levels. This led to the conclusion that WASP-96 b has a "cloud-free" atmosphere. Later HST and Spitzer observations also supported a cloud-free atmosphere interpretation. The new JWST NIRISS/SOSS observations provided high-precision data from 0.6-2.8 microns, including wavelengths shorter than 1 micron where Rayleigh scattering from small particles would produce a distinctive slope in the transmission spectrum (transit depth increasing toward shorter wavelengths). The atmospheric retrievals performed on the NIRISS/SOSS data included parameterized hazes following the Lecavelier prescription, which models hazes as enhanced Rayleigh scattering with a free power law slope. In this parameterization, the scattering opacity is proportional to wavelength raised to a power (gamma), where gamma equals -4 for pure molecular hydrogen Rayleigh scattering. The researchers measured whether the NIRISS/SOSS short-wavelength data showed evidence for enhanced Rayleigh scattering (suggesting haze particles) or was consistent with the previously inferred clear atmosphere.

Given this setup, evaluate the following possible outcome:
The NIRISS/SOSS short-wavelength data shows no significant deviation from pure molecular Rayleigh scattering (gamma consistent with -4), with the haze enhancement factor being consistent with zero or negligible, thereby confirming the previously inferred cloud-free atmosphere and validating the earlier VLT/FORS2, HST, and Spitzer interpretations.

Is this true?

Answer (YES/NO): NO